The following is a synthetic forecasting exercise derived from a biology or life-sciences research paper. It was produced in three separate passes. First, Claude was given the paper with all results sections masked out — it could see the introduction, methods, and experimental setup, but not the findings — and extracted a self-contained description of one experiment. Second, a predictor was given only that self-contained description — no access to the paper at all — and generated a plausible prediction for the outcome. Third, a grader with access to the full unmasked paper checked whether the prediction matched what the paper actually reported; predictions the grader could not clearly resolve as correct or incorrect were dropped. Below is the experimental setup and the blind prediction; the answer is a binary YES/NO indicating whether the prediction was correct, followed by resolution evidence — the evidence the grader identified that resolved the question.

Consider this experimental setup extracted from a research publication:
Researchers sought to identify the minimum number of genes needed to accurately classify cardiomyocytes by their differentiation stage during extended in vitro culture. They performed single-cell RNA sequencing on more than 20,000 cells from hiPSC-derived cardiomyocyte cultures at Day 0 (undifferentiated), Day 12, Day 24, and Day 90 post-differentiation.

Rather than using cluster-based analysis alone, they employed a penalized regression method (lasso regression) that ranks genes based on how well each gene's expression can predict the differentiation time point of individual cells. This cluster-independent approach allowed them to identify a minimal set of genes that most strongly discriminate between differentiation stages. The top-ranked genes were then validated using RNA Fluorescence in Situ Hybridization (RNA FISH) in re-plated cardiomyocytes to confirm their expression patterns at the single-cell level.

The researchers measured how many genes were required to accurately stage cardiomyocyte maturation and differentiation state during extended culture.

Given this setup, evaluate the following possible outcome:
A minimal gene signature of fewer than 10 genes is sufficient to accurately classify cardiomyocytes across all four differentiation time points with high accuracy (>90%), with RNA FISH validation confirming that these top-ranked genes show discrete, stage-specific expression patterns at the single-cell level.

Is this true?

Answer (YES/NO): NO